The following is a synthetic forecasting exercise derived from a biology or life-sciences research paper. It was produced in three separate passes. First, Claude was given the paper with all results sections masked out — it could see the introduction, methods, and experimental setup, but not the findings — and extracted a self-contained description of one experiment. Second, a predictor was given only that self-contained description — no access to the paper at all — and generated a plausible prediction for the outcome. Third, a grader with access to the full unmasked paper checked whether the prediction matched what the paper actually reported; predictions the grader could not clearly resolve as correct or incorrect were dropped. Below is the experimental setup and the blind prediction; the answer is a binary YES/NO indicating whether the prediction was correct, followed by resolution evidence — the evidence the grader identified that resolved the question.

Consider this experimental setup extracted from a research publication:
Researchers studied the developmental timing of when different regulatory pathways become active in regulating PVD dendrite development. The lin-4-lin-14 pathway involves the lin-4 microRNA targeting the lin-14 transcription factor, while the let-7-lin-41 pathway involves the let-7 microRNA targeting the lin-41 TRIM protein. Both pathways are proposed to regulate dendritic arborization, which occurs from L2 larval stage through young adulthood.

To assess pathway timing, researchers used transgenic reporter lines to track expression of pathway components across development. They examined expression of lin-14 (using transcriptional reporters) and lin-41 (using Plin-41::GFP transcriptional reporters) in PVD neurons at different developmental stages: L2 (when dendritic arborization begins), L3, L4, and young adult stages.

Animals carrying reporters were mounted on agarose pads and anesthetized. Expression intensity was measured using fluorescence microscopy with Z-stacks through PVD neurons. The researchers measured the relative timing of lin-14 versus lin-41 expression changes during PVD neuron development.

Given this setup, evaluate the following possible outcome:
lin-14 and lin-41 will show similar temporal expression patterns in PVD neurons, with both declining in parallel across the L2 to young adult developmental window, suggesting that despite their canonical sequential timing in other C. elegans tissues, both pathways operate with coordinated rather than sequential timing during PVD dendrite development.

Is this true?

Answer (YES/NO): NO